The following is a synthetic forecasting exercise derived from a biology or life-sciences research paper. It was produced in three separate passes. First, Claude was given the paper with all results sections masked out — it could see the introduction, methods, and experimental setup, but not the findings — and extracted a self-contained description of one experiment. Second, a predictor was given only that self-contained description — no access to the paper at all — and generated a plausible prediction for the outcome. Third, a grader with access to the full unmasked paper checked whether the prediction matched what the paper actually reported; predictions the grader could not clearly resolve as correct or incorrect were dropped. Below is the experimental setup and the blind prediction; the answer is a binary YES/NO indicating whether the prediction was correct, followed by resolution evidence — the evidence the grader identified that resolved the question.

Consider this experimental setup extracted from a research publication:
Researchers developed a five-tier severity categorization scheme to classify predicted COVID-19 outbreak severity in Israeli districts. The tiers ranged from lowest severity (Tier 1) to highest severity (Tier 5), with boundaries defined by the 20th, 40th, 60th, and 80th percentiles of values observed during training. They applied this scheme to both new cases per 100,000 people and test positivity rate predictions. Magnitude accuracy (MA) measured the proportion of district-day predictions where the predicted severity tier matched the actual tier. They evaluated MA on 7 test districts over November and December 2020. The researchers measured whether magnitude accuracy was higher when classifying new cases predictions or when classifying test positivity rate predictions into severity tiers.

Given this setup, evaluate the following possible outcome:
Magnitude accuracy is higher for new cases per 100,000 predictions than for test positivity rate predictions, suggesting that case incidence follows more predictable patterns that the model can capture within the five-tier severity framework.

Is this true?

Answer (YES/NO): NO